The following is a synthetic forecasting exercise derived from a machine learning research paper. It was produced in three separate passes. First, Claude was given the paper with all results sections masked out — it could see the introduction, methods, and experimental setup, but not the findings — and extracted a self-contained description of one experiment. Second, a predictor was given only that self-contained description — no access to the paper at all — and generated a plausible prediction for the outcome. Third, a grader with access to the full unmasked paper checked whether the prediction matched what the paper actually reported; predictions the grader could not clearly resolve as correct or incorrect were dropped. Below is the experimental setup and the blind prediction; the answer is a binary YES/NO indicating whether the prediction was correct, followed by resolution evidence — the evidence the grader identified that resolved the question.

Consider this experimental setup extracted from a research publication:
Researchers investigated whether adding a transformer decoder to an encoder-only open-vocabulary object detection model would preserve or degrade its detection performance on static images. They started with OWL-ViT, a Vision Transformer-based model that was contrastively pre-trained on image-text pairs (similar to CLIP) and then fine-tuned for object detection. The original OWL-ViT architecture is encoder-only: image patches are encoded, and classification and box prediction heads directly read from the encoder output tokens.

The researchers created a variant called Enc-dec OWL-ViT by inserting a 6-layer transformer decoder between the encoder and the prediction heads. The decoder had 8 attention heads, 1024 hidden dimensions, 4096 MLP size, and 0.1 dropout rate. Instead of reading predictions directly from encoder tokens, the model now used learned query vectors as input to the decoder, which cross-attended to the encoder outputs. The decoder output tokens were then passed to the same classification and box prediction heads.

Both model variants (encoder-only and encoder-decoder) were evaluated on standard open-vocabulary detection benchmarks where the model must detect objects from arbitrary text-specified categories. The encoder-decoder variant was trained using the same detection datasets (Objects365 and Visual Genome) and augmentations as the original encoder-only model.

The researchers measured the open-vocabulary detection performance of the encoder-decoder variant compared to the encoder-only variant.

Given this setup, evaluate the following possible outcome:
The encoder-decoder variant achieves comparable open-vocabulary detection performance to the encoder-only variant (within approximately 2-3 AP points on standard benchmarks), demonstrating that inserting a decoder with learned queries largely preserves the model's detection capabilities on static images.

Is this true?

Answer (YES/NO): YES